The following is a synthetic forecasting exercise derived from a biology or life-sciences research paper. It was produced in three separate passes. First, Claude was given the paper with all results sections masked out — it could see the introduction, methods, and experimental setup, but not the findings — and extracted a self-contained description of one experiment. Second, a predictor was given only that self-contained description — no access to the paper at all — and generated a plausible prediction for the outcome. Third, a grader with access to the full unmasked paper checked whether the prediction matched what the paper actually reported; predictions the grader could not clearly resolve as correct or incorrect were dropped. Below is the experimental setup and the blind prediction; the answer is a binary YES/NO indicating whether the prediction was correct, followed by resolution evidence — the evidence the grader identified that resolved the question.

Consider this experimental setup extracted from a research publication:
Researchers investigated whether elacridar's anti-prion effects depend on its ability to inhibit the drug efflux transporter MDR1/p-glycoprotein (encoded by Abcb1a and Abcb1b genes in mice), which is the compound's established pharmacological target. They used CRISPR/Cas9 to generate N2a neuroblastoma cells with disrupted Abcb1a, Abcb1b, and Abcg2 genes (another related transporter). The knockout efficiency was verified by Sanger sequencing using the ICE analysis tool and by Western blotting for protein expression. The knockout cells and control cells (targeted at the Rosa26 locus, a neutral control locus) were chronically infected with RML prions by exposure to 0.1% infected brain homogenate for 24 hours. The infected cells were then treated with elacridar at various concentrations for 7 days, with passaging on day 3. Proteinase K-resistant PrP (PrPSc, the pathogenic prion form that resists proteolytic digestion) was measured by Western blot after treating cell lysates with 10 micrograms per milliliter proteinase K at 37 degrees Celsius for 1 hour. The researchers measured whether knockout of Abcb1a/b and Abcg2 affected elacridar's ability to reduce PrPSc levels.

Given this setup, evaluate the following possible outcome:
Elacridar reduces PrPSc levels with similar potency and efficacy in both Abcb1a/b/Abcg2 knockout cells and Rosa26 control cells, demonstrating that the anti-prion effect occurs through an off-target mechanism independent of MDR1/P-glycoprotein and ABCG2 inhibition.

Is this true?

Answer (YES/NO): YES